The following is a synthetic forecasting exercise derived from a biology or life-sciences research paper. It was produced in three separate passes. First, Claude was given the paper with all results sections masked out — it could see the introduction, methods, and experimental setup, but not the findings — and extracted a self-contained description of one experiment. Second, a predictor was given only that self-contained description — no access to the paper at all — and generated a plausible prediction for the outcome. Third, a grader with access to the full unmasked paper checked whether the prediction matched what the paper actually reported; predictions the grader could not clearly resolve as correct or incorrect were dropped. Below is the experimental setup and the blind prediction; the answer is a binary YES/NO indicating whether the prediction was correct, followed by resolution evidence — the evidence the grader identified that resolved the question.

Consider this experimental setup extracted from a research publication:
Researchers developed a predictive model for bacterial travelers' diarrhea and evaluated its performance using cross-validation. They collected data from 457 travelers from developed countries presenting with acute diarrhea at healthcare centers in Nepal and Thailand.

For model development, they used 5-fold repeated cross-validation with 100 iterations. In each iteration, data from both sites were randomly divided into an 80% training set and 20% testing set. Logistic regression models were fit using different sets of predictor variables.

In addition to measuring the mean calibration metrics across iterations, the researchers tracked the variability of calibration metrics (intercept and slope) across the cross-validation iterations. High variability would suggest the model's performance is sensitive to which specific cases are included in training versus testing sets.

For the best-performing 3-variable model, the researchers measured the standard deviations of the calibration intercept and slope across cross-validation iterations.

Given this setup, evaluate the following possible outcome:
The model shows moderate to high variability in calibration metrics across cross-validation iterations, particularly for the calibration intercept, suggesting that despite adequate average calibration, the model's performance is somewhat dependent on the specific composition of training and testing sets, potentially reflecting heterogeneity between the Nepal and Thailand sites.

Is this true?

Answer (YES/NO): NO